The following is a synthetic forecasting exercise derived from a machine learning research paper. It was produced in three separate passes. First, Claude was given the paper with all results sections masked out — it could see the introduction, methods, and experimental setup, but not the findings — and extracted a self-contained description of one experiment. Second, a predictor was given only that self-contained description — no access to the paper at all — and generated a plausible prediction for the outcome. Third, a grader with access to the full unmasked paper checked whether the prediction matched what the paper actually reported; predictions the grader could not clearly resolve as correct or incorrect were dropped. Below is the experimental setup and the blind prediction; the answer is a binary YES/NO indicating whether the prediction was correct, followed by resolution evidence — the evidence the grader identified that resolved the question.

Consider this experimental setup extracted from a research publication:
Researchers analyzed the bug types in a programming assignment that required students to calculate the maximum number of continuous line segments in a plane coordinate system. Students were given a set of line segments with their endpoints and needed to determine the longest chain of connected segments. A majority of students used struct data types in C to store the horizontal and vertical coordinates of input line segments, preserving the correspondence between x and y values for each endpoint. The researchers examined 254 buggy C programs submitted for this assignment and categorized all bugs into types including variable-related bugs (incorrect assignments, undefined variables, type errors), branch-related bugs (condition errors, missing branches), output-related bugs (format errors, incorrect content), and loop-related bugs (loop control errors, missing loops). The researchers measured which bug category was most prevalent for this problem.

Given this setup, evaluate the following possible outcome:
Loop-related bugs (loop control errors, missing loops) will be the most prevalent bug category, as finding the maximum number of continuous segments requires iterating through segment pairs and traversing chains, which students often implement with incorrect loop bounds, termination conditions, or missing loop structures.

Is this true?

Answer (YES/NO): NO